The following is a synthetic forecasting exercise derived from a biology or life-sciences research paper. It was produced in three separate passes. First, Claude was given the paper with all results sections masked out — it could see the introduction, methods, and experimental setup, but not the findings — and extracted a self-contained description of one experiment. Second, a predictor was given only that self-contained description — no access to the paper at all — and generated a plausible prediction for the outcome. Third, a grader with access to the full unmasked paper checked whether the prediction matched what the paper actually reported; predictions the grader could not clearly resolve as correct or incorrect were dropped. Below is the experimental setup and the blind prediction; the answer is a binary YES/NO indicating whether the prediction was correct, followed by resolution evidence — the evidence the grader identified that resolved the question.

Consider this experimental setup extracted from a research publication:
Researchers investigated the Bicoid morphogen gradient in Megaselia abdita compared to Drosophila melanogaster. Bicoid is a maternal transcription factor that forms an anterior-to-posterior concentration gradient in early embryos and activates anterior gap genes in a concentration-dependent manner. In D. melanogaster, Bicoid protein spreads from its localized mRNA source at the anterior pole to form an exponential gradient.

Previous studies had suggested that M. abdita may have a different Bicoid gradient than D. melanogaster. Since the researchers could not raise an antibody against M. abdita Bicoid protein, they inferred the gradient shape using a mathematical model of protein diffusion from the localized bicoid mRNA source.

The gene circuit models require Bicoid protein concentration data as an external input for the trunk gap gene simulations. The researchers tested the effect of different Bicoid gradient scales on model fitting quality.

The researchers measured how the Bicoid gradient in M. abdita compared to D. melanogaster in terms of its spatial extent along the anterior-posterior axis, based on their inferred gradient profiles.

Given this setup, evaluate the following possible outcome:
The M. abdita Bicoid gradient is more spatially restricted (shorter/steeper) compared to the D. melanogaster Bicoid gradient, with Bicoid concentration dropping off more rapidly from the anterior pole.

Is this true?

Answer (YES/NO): NO